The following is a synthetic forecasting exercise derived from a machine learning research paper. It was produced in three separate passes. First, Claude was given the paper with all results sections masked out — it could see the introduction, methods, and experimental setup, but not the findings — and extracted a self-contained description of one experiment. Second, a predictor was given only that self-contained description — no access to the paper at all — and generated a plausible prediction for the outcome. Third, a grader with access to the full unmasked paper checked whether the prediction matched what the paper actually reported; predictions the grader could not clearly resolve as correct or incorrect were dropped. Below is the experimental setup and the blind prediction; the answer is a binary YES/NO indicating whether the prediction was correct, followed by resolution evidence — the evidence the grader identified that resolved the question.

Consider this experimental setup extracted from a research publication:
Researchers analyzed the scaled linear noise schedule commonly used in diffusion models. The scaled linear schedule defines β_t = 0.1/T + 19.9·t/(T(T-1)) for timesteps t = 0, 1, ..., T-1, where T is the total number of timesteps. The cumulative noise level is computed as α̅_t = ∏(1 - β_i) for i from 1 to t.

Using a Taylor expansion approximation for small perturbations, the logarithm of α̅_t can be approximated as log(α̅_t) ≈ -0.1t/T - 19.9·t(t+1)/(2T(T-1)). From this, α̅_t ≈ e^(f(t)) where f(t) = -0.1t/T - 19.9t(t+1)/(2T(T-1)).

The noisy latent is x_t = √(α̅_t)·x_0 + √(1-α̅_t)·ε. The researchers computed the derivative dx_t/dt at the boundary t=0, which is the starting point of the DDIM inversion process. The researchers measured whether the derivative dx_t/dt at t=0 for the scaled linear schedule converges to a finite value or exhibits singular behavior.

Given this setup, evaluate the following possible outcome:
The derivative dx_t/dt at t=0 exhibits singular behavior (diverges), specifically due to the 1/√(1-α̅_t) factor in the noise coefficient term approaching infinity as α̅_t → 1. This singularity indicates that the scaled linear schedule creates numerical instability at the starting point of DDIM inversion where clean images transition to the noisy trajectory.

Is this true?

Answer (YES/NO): YES